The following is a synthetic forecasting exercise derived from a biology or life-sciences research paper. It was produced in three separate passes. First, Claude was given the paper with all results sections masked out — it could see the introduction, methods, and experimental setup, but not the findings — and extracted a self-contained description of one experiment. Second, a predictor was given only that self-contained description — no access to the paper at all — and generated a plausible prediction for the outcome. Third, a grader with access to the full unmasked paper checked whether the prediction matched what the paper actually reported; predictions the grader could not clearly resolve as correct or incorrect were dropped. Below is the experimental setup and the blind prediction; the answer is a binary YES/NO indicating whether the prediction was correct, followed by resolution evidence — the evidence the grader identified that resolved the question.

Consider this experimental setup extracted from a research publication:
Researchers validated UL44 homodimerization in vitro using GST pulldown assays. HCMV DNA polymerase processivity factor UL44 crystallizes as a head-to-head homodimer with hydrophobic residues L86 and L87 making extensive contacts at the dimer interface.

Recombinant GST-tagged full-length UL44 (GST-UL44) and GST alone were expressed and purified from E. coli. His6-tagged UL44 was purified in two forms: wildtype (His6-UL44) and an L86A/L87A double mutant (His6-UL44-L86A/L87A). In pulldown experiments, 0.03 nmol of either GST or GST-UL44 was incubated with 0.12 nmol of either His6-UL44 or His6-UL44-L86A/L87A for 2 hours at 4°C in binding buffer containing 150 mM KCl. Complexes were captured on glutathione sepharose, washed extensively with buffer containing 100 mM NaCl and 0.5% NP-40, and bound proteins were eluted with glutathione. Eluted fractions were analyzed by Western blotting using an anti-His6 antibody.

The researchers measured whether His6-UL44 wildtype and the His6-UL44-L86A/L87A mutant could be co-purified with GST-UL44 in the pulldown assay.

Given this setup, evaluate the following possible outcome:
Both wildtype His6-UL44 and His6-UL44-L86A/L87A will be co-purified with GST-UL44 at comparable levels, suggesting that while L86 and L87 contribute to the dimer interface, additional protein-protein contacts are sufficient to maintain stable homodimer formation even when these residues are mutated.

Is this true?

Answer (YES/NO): NO